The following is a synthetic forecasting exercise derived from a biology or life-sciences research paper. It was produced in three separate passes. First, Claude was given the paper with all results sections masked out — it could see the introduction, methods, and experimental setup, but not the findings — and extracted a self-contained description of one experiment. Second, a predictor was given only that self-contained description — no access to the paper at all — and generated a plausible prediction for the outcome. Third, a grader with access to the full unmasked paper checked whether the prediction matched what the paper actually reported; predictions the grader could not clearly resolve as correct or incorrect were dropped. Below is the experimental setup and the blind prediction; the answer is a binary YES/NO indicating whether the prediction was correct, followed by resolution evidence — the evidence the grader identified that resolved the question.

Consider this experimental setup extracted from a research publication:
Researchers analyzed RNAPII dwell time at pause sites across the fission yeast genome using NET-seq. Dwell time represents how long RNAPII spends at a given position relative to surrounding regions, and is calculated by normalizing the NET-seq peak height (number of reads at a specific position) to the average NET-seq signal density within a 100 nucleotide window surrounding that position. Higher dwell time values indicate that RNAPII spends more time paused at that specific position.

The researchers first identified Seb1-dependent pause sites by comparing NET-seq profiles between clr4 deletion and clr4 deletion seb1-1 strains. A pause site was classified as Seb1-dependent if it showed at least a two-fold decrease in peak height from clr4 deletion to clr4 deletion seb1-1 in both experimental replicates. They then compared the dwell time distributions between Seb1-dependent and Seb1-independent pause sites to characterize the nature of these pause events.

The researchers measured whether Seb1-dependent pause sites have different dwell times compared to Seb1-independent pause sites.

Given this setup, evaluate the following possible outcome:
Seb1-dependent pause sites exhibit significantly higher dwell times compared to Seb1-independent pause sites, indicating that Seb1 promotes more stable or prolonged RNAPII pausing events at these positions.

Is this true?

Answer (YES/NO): YES